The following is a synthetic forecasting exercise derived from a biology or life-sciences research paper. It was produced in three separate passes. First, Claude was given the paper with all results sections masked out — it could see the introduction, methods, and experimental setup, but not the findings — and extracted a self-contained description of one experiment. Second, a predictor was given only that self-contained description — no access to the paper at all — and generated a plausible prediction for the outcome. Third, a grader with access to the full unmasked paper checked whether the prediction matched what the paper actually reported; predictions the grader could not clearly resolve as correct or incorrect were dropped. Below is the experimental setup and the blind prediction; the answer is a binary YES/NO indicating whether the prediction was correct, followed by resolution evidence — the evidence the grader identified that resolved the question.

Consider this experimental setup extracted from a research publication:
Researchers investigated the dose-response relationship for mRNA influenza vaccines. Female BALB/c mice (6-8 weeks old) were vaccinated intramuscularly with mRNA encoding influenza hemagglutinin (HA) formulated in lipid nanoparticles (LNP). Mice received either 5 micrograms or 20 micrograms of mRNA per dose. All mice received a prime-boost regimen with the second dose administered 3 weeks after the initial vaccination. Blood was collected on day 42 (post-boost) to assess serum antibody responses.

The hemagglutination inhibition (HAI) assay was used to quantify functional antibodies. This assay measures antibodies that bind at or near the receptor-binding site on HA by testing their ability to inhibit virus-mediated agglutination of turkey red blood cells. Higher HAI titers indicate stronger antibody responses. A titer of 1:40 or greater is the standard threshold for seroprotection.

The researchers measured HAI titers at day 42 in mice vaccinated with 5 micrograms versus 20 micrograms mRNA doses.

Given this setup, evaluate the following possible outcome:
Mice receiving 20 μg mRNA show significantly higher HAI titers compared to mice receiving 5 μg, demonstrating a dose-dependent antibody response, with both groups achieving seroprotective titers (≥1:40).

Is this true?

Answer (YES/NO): NO